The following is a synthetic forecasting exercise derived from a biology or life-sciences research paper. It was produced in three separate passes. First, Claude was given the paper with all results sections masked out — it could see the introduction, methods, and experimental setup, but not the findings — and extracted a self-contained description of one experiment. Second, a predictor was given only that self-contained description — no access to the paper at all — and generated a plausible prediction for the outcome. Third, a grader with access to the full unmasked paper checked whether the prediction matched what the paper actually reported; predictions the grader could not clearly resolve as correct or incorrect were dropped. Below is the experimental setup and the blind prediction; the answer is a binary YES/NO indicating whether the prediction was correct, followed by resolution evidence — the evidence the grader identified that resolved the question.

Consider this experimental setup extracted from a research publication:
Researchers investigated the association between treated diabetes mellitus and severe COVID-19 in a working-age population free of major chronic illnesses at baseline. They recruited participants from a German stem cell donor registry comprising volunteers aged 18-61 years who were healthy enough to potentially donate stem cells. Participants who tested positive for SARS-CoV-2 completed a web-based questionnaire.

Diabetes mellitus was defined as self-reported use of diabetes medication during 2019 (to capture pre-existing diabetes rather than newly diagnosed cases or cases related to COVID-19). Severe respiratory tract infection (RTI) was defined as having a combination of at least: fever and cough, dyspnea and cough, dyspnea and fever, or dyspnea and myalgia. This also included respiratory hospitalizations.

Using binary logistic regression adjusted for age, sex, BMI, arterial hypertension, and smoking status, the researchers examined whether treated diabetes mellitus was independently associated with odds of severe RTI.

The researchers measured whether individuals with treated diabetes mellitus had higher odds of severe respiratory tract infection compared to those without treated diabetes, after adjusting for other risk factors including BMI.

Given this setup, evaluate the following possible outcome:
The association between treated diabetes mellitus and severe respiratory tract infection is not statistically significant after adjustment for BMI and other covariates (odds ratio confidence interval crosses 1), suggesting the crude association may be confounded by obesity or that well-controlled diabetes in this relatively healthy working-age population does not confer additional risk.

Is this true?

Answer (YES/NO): YES